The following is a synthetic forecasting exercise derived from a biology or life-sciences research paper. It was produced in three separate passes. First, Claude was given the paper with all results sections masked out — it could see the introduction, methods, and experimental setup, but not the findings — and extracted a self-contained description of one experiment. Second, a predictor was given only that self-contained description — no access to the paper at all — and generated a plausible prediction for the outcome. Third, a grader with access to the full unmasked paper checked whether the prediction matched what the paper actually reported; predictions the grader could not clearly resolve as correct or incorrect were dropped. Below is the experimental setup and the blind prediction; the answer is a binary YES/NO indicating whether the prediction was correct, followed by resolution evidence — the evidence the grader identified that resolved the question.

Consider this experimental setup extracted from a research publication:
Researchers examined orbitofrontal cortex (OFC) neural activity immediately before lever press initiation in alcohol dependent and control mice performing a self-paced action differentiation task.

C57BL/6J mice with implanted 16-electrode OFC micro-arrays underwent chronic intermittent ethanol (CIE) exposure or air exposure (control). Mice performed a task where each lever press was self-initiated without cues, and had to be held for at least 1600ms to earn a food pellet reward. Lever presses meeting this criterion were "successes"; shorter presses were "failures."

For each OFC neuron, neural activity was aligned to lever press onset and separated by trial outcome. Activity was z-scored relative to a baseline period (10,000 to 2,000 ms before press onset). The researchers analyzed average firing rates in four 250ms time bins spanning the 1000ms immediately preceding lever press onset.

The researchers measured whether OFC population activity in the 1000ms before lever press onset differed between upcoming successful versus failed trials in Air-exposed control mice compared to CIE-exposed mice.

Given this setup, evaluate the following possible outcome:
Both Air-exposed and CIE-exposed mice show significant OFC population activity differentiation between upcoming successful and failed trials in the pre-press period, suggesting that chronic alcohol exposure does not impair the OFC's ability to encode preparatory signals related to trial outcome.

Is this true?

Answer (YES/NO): NO